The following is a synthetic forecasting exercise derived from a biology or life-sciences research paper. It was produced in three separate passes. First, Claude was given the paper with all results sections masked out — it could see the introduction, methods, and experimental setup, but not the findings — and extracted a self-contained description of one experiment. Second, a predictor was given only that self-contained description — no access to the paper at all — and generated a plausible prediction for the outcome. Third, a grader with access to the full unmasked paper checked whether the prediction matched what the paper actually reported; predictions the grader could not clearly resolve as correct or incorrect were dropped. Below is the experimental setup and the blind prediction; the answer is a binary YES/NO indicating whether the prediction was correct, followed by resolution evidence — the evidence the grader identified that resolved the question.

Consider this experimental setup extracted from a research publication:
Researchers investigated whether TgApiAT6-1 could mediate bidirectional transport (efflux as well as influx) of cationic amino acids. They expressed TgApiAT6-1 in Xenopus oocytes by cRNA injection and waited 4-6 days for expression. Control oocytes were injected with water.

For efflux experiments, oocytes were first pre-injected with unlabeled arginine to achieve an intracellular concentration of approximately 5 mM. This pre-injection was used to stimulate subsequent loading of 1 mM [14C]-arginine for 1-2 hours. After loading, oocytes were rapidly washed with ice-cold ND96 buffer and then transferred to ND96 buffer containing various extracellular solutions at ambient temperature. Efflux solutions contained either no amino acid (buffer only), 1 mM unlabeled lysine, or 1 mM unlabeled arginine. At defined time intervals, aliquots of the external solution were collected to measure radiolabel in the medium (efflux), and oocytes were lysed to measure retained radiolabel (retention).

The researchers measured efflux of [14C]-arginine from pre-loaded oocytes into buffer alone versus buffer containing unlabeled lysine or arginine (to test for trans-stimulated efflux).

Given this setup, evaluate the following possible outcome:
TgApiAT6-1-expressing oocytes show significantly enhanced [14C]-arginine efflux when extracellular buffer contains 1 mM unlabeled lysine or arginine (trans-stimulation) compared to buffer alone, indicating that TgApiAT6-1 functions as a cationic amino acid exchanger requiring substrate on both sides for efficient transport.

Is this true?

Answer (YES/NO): NO